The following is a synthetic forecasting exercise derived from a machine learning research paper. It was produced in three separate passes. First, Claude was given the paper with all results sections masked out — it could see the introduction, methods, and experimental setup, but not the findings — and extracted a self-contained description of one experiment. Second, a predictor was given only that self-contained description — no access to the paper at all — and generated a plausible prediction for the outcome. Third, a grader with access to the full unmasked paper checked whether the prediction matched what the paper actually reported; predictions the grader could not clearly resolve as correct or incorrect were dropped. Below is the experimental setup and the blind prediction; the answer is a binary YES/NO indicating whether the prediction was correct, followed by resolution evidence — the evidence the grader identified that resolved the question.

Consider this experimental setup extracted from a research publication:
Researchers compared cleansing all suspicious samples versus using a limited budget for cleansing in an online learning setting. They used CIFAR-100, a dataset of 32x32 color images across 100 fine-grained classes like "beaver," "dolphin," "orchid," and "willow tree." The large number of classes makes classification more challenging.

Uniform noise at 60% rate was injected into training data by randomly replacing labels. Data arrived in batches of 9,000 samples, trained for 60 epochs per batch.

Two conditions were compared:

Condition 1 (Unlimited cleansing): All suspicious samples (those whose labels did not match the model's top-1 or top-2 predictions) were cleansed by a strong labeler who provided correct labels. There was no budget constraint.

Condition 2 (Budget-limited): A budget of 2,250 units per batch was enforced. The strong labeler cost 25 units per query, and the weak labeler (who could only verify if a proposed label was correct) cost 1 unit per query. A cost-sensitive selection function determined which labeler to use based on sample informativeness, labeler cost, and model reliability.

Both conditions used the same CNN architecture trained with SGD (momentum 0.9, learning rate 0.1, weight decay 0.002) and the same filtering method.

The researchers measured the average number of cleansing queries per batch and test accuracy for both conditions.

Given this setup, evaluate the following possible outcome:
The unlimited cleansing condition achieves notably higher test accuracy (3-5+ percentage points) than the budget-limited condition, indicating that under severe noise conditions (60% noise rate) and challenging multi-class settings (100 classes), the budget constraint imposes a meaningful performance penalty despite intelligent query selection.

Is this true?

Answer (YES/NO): YES